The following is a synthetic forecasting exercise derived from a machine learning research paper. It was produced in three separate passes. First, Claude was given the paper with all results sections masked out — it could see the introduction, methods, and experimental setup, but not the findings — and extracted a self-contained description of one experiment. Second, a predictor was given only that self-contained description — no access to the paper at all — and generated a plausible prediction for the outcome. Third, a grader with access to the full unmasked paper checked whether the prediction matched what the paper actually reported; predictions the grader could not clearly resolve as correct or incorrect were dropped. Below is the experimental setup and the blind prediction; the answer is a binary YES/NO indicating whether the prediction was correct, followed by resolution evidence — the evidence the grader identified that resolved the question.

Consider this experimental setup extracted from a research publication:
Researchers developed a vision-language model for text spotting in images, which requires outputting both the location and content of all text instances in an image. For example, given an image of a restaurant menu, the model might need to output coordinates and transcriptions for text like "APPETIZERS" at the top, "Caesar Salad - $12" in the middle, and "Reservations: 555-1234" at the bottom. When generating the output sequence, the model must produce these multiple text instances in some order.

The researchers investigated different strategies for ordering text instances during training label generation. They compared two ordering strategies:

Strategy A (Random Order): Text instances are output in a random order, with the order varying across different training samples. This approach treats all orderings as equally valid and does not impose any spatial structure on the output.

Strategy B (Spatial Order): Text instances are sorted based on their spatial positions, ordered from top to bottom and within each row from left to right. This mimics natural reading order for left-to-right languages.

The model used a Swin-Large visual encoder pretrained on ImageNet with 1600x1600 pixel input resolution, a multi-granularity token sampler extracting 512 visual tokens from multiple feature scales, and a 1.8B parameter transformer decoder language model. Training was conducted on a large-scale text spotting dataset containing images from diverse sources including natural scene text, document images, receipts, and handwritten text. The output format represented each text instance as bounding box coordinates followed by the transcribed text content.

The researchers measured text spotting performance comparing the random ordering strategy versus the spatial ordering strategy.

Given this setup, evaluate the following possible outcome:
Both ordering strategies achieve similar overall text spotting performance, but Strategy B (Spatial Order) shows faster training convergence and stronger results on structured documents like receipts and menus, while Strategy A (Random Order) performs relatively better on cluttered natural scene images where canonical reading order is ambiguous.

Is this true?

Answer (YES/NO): NO